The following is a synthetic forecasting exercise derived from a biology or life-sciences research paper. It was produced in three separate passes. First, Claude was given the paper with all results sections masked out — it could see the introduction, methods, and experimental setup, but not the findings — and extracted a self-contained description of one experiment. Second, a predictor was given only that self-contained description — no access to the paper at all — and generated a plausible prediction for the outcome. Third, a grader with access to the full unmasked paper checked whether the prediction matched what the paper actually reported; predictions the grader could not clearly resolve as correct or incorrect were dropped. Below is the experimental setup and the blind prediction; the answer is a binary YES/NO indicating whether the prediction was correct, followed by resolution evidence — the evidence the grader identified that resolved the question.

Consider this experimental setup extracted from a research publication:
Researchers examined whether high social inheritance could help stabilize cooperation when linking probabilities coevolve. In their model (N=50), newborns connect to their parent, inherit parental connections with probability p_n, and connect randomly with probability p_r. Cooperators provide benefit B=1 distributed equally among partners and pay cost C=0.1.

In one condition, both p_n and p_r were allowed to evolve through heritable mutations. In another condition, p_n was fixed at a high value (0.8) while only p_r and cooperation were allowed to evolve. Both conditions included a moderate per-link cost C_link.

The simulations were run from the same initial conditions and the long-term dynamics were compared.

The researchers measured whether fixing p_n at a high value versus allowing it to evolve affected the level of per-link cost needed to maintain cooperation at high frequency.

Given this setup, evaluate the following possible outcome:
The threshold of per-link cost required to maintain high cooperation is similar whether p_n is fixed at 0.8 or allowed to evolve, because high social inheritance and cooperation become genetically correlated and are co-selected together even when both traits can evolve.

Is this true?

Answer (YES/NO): NO